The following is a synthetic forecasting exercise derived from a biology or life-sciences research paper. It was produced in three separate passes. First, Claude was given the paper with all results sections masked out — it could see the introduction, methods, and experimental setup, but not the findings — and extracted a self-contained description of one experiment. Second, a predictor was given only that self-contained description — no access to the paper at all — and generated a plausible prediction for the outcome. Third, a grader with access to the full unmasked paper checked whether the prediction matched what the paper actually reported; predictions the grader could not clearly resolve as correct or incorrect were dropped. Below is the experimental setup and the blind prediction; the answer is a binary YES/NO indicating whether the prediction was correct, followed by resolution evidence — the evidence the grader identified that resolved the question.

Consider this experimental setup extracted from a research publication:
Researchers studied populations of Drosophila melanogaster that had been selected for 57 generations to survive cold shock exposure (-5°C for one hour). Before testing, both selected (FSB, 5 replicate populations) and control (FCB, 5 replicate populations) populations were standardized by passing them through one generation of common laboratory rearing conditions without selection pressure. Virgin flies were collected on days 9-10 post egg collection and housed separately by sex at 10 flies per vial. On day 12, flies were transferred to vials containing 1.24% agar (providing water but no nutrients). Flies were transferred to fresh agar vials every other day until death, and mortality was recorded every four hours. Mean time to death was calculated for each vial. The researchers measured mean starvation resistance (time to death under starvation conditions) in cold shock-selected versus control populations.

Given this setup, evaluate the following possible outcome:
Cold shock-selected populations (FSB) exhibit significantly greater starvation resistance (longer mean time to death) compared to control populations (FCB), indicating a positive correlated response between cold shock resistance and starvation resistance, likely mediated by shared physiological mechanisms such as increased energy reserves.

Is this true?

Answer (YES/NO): NO